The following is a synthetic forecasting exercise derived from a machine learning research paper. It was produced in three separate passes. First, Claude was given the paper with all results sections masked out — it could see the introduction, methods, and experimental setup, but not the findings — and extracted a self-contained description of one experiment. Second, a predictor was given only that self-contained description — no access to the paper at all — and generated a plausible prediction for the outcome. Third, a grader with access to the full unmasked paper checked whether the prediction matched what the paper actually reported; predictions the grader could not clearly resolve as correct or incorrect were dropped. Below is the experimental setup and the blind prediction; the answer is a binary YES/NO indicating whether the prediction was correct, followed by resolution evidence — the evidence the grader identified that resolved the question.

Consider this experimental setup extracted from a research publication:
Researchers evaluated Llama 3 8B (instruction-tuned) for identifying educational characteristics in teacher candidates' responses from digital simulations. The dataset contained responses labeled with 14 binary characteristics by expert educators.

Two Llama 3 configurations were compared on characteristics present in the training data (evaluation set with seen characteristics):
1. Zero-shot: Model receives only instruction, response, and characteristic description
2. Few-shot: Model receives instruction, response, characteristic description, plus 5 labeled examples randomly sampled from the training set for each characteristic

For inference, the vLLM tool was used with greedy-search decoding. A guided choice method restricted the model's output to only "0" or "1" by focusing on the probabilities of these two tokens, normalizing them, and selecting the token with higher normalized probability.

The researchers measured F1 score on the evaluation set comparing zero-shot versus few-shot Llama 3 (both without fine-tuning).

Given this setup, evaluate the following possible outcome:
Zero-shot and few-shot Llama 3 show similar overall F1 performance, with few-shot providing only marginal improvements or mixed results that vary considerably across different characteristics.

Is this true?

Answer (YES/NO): YES